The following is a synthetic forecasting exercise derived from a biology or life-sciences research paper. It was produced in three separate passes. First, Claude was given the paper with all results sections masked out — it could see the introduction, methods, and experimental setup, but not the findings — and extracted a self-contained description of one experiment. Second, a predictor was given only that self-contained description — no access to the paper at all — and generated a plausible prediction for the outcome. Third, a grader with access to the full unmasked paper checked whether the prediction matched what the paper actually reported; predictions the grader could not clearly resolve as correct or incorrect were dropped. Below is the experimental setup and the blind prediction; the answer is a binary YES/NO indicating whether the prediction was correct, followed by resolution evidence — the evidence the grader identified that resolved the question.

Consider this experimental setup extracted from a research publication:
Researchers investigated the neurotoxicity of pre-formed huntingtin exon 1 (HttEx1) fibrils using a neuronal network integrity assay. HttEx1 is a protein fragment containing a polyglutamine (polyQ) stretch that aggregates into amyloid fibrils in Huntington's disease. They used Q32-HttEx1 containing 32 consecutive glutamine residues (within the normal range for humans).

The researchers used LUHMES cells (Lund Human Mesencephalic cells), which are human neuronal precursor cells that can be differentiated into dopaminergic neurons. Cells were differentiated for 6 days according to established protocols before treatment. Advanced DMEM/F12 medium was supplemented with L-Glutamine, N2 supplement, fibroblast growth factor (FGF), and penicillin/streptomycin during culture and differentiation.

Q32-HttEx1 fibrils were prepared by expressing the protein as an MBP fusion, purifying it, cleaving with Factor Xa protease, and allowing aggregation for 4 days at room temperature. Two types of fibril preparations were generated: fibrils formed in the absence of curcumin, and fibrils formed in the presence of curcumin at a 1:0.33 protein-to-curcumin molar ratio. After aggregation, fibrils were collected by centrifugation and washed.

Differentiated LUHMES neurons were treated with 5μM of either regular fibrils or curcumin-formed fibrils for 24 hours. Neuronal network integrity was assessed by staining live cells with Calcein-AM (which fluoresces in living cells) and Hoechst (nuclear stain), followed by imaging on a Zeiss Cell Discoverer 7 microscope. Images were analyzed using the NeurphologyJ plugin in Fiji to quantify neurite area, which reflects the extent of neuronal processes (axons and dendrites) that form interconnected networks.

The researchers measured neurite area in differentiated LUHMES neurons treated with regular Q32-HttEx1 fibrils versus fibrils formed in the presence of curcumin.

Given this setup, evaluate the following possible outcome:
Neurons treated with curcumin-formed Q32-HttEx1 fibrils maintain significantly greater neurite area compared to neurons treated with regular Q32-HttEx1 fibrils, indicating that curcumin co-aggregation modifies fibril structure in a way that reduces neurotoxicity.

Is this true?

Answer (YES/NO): YES